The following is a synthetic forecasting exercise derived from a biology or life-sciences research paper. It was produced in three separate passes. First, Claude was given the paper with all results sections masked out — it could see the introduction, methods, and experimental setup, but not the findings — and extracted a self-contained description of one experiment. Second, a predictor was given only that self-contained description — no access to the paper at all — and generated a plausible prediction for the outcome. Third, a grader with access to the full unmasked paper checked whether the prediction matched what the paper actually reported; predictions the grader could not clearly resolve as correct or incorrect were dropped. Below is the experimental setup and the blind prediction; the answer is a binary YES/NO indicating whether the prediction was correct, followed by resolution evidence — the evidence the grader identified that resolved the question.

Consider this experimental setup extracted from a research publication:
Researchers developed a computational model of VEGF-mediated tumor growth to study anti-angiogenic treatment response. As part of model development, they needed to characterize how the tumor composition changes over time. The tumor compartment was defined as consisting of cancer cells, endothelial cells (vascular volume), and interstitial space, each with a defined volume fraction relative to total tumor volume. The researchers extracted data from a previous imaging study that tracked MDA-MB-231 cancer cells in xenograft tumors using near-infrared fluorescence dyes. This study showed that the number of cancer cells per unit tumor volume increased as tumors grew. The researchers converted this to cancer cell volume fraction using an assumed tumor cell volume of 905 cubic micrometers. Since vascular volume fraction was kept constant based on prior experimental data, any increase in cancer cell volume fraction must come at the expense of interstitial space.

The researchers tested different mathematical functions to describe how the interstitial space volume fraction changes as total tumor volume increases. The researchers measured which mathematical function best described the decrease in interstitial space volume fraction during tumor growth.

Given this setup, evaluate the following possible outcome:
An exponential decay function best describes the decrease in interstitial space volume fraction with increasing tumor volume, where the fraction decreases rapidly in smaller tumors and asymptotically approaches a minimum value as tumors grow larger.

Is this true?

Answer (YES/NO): YES